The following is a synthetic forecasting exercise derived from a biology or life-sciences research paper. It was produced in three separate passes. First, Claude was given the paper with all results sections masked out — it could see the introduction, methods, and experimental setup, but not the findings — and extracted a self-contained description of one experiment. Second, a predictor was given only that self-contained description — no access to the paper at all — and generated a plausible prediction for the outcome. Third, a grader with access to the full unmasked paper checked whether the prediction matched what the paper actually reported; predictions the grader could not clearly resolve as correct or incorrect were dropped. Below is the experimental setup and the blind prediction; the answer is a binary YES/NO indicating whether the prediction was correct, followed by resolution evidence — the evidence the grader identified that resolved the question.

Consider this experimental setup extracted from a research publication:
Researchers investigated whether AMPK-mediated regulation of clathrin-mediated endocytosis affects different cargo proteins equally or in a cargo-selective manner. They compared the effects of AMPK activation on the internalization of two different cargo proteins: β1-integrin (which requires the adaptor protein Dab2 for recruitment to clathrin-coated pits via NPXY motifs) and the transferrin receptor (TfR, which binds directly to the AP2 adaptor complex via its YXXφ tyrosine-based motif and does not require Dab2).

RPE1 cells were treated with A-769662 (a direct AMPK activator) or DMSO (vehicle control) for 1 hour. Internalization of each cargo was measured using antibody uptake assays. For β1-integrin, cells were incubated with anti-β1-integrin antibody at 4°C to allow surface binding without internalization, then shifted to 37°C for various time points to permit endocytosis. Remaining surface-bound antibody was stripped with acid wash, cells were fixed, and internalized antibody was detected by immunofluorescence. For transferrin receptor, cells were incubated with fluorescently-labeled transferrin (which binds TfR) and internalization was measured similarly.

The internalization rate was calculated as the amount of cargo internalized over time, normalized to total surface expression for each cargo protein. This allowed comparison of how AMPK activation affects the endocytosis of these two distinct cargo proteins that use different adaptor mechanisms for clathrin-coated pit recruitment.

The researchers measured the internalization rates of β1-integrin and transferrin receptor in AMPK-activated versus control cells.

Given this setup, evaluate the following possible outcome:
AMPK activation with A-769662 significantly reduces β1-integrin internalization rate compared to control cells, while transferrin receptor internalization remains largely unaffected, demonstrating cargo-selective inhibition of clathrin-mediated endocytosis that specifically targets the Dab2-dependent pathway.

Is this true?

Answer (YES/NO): NO